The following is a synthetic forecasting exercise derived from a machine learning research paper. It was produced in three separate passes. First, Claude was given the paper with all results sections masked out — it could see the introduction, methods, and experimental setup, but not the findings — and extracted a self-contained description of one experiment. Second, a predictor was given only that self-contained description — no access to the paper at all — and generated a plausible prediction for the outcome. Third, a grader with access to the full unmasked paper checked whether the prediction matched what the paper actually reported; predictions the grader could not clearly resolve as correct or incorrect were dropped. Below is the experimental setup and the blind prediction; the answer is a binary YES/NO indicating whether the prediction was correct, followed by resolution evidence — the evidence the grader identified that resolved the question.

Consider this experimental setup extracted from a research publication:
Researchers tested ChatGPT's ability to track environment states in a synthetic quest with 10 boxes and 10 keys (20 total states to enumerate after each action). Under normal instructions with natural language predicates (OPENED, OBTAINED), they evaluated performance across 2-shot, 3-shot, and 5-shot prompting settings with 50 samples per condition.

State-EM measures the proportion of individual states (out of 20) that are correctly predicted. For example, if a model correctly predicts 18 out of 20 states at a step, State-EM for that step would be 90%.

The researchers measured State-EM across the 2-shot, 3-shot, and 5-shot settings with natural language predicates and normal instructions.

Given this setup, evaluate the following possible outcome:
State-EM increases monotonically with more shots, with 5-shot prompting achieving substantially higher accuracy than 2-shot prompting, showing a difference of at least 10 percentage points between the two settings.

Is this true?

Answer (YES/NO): NO